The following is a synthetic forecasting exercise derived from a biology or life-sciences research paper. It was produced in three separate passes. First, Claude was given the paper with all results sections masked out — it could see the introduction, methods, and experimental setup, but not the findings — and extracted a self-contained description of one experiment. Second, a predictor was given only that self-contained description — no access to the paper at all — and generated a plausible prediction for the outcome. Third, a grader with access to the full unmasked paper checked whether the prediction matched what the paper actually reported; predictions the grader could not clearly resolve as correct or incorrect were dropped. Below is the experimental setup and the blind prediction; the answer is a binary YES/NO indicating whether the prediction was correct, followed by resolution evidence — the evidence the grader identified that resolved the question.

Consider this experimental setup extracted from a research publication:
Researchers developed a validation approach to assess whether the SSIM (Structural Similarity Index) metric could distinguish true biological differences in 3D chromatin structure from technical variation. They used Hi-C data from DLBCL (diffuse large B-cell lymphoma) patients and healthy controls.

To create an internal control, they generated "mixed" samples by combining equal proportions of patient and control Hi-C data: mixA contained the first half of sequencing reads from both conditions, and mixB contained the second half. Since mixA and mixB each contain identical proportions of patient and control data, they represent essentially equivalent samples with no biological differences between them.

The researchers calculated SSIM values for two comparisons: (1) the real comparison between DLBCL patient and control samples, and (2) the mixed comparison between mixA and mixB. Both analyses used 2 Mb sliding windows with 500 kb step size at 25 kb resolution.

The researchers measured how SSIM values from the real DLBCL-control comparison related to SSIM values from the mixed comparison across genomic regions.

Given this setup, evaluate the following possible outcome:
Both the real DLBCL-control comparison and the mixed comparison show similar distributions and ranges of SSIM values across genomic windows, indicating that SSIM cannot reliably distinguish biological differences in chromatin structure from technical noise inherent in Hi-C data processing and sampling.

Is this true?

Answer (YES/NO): NO